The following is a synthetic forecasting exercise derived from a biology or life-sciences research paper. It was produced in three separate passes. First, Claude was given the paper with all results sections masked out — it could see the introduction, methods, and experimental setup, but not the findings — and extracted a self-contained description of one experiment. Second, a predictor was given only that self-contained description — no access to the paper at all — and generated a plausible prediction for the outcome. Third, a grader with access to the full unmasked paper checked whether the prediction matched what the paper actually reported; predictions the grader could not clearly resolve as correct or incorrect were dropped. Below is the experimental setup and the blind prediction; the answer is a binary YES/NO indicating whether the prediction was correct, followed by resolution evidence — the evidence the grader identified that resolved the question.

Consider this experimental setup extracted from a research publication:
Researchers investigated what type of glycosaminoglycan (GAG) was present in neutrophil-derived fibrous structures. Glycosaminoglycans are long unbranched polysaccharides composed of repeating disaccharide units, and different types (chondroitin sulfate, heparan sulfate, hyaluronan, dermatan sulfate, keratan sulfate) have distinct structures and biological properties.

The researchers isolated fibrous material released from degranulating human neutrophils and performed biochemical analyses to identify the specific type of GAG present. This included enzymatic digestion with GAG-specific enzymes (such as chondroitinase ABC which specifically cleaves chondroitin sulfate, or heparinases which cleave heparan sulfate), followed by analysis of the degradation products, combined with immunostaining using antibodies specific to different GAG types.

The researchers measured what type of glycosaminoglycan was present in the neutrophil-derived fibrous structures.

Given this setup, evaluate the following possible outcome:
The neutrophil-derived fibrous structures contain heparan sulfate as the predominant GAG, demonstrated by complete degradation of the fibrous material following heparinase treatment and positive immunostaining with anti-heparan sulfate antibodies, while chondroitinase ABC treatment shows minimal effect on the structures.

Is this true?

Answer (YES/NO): NO